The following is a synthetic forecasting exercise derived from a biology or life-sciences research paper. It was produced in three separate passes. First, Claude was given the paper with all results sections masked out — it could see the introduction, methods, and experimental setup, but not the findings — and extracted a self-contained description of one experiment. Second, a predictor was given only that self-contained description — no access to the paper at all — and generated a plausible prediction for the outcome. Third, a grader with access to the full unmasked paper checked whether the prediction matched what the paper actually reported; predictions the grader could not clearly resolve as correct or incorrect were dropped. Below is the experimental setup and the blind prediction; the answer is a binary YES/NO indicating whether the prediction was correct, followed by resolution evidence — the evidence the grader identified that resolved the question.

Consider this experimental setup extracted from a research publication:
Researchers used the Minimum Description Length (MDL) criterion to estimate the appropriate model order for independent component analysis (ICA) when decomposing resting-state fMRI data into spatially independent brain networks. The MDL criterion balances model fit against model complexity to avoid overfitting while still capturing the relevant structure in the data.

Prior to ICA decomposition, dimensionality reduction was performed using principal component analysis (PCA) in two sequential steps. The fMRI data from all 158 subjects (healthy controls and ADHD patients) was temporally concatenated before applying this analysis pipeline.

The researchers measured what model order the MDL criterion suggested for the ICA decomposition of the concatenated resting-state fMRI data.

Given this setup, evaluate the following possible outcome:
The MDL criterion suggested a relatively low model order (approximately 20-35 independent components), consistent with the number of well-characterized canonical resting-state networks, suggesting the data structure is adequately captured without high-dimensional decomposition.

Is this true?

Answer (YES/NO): YES